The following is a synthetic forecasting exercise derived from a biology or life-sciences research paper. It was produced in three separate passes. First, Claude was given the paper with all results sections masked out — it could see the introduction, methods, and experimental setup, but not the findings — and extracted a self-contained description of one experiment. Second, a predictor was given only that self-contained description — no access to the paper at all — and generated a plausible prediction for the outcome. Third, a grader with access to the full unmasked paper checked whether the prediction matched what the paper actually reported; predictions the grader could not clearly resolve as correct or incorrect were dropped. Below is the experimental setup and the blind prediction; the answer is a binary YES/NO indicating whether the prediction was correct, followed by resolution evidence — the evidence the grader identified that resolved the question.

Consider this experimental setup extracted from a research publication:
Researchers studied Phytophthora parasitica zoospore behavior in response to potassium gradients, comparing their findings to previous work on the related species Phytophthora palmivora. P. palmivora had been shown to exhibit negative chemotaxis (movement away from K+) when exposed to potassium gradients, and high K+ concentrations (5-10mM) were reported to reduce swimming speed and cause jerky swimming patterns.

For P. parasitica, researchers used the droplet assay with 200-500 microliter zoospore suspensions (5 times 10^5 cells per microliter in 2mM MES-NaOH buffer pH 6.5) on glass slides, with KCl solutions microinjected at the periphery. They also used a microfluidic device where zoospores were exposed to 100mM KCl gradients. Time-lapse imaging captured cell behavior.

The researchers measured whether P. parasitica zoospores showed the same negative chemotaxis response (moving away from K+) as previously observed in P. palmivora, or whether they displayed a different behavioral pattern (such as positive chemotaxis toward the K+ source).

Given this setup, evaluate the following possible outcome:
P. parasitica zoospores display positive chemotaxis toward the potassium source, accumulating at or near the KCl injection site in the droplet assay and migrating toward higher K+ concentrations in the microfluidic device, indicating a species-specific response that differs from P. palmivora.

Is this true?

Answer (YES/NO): NO